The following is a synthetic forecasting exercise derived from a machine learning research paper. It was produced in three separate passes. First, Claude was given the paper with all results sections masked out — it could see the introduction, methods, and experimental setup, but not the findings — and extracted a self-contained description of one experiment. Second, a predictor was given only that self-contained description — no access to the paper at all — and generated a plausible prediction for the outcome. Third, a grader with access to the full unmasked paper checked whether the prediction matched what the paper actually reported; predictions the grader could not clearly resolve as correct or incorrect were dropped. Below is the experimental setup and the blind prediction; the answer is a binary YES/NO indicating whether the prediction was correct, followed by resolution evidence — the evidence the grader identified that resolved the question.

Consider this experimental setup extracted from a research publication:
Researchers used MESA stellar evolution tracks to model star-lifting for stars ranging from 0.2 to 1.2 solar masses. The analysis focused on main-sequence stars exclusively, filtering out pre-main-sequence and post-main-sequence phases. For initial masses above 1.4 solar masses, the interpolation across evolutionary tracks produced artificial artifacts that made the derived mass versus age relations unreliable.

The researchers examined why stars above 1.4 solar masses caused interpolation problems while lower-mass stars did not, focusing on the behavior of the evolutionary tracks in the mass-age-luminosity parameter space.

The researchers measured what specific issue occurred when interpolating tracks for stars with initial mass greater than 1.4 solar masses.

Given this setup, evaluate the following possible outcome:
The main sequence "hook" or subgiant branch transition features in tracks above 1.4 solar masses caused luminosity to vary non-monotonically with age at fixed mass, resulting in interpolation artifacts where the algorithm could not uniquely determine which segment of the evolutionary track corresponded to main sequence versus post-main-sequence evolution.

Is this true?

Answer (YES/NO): NO